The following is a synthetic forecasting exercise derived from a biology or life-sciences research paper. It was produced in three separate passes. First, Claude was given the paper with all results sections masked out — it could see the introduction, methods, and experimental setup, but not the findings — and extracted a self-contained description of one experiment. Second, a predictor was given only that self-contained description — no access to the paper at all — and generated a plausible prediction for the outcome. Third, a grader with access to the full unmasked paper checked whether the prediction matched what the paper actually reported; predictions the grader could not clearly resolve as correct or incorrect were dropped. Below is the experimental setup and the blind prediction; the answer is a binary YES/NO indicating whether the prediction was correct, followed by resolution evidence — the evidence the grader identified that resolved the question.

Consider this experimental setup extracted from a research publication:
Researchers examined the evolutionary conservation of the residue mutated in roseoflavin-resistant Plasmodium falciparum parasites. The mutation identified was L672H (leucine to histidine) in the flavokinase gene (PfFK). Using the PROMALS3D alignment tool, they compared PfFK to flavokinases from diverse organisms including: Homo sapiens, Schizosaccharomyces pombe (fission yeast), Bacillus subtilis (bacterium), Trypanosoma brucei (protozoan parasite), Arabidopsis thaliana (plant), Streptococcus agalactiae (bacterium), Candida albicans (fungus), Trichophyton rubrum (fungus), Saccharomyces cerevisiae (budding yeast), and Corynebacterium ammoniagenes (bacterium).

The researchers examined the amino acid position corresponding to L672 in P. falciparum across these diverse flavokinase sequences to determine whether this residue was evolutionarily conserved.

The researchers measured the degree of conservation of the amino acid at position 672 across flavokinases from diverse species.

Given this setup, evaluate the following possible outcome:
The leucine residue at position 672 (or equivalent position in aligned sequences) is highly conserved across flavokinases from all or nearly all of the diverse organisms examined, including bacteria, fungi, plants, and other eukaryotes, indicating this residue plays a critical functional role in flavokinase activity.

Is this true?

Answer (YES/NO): YES